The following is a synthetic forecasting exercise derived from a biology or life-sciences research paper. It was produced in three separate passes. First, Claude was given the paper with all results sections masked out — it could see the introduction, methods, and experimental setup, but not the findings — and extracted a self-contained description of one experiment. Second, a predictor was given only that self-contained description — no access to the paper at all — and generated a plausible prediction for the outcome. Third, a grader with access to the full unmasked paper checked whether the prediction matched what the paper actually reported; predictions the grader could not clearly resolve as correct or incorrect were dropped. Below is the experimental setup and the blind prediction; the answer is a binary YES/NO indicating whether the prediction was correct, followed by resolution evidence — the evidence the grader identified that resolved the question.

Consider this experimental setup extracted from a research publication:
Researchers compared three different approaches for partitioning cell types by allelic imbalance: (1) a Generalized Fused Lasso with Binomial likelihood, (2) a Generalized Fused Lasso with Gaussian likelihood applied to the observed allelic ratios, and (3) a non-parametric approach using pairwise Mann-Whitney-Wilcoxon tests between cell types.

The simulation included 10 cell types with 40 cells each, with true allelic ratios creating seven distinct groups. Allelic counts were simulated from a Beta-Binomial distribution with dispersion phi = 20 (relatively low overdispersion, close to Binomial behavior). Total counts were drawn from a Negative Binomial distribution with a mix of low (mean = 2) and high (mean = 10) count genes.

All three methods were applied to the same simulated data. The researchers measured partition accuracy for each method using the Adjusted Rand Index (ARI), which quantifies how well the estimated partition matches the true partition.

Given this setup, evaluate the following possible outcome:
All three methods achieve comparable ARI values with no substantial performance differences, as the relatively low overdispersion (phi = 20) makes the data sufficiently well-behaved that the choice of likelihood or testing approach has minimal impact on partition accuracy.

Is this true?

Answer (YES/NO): NO